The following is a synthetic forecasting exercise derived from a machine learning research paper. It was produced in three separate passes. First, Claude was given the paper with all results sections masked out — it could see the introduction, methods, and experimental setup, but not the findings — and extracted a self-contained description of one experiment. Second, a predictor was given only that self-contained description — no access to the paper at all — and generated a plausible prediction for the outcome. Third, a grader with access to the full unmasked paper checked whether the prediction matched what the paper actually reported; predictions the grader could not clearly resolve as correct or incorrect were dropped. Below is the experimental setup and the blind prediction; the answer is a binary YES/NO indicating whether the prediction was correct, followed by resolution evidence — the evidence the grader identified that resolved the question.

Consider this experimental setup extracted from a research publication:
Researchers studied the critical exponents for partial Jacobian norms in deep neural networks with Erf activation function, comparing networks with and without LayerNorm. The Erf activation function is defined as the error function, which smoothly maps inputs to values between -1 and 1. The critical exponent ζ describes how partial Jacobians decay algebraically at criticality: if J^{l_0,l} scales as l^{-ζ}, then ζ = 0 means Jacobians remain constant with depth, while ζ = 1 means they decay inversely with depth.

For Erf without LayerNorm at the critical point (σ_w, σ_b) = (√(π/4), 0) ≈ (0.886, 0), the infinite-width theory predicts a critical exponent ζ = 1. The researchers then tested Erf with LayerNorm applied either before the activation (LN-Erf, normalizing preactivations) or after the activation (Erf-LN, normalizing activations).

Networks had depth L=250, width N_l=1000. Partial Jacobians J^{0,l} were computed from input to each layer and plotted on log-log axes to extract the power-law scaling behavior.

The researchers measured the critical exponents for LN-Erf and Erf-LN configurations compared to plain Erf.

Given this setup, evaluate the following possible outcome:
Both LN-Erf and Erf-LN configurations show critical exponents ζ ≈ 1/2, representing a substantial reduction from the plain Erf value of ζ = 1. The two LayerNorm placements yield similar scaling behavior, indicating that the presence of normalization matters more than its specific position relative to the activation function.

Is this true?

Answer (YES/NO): NO